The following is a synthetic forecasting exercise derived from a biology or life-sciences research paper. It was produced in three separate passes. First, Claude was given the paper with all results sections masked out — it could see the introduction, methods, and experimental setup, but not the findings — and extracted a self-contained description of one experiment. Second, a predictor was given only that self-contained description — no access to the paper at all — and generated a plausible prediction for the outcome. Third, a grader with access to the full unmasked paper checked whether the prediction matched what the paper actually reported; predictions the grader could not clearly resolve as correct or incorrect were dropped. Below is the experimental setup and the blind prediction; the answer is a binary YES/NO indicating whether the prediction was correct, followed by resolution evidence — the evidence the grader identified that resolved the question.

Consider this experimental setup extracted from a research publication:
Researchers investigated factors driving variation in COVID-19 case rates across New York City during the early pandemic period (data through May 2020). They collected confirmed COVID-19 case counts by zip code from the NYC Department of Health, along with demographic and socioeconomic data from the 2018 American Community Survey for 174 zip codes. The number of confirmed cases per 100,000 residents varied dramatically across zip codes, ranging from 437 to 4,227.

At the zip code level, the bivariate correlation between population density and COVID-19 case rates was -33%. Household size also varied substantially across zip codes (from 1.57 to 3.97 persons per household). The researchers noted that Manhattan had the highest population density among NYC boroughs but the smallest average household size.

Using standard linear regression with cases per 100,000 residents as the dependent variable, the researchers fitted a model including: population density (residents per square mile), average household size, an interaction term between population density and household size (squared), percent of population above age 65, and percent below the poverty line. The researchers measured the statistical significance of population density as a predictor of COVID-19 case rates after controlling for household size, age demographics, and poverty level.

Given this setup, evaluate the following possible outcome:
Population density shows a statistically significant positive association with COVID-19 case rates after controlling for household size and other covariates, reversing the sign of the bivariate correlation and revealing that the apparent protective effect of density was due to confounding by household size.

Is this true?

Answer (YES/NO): NO